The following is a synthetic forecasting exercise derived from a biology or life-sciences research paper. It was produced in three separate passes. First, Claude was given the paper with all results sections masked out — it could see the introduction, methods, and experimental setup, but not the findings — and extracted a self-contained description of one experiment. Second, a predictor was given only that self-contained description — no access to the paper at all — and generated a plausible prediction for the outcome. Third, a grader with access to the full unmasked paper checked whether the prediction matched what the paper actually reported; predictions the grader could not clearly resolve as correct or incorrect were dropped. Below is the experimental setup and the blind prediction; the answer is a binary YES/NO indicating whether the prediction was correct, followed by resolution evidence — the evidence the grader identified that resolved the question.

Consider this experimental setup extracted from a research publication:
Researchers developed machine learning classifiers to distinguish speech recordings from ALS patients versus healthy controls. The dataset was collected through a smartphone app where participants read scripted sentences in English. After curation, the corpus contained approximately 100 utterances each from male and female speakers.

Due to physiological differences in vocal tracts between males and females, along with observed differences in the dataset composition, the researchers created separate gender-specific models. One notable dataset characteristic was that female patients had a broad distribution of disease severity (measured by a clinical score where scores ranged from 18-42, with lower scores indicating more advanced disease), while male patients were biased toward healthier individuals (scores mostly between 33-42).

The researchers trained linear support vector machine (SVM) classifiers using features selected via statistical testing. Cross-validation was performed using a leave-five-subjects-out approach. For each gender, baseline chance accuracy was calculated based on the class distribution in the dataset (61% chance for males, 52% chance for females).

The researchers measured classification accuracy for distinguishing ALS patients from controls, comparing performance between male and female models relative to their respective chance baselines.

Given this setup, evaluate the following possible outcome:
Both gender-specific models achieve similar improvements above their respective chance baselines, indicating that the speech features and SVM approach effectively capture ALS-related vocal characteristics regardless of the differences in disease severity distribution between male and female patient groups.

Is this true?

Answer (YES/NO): NO